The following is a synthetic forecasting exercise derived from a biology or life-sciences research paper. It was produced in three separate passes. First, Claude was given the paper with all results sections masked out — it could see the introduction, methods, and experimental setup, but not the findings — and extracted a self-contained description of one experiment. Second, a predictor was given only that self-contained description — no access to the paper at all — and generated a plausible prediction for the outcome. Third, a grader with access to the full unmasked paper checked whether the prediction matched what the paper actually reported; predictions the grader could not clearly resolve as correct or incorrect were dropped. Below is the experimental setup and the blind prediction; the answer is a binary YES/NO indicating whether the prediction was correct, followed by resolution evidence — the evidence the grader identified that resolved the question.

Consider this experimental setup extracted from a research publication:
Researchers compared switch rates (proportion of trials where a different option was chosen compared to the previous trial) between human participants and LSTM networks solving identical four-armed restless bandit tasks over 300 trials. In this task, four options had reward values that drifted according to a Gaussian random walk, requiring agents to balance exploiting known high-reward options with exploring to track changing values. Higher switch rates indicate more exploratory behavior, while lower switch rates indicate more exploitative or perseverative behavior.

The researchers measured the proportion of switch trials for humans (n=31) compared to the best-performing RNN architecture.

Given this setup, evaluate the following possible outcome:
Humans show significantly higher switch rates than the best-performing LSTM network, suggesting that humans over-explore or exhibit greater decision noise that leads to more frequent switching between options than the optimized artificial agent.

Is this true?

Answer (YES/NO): NO